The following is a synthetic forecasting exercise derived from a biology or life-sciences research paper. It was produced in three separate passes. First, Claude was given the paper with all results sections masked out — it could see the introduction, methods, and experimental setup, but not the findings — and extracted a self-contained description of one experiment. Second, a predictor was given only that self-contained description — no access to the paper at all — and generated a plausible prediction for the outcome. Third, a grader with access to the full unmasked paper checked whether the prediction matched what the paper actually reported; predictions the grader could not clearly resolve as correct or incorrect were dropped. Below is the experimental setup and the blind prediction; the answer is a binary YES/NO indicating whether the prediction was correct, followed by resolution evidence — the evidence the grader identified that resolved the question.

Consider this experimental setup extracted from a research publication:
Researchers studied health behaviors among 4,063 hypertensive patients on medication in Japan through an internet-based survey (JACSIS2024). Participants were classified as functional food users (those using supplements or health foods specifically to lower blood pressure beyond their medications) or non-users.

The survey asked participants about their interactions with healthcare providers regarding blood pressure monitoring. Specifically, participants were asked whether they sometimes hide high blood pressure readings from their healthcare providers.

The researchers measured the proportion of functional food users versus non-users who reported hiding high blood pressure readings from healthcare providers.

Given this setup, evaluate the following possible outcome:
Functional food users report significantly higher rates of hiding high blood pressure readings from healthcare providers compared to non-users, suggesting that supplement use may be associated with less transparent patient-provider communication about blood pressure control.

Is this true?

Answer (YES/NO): YES